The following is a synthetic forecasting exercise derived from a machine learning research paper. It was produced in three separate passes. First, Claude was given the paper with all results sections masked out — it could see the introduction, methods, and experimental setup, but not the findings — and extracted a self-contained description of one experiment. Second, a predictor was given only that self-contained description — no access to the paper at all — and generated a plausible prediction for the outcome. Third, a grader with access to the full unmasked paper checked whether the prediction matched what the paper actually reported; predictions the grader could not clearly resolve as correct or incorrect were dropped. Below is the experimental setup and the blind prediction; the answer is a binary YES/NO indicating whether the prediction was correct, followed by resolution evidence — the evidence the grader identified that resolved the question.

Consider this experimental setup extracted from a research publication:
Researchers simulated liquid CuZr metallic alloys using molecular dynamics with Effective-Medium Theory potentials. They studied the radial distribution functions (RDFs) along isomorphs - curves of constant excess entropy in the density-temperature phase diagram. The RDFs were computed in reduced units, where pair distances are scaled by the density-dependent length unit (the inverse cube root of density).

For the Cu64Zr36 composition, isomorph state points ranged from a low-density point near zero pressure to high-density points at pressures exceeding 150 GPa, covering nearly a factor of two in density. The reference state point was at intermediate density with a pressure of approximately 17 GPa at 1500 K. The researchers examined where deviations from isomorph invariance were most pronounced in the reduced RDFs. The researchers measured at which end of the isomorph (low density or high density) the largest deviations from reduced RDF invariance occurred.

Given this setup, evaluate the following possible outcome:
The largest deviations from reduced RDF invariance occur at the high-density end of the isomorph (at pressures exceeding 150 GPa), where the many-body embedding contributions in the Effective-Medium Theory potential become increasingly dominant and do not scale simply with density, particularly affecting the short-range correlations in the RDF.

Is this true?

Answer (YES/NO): NO